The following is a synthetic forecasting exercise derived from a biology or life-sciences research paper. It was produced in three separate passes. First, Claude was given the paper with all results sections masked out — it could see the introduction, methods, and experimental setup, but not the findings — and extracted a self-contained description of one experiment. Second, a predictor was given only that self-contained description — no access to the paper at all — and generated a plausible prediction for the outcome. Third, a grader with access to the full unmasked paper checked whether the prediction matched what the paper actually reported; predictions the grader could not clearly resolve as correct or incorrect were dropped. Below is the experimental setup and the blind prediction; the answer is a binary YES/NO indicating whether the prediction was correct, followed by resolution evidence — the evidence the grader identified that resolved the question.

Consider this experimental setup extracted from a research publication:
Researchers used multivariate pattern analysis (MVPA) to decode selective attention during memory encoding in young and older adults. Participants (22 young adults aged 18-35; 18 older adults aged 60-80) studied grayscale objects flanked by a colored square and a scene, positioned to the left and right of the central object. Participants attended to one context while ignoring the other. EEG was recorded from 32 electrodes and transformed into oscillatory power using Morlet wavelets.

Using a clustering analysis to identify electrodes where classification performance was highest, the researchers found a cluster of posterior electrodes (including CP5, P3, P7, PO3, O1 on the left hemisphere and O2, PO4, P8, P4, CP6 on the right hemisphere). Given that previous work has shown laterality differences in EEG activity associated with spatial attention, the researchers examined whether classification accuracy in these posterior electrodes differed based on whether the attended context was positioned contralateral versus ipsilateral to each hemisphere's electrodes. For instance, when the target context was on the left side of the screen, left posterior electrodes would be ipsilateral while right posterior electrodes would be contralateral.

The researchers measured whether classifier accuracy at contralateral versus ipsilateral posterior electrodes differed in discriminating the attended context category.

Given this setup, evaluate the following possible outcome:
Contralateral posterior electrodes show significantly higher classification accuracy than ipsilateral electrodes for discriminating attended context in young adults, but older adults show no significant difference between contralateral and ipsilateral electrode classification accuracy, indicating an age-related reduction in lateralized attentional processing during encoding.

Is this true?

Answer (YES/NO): NO